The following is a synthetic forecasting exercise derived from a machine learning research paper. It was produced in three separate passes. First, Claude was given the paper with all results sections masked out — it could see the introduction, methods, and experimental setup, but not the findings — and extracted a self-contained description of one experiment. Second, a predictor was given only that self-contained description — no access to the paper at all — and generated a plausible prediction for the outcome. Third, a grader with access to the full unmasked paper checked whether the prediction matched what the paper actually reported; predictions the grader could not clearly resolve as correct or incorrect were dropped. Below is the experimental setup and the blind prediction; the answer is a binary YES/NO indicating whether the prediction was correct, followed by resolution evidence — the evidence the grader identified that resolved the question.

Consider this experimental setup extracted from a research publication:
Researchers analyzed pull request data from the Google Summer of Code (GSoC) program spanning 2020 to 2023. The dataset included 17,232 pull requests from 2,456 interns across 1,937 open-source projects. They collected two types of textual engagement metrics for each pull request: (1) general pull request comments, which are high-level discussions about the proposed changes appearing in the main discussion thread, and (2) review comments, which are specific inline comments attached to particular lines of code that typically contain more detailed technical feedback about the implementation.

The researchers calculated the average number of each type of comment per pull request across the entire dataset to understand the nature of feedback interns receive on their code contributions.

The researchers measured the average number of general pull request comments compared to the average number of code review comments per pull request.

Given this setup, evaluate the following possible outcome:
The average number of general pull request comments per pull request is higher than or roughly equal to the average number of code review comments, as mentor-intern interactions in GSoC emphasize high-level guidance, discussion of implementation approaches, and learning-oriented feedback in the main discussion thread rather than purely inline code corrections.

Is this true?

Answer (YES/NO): NO